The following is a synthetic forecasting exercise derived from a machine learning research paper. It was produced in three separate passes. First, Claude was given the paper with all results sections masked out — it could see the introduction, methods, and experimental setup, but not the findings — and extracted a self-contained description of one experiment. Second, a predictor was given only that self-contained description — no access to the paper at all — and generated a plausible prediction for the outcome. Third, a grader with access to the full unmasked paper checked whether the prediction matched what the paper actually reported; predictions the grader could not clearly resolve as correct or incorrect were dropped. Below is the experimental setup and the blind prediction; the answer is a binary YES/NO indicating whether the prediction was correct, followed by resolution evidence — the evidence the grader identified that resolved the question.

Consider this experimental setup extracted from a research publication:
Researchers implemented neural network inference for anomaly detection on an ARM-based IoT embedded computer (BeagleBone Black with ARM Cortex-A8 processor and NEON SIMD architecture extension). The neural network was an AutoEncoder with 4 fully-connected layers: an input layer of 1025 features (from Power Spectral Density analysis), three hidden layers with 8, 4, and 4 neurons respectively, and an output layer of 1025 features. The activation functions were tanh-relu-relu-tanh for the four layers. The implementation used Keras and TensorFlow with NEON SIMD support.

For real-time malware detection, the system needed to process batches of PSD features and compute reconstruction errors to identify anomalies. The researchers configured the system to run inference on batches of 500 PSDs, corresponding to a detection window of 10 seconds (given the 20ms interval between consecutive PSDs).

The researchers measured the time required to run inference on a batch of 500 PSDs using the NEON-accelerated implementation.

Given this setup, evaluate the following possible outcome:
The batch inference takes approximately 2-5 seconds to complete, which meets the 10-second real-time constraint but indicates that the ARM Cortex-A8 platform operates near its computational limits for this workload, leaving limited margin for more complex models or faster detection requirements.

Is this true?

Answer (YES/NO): NO